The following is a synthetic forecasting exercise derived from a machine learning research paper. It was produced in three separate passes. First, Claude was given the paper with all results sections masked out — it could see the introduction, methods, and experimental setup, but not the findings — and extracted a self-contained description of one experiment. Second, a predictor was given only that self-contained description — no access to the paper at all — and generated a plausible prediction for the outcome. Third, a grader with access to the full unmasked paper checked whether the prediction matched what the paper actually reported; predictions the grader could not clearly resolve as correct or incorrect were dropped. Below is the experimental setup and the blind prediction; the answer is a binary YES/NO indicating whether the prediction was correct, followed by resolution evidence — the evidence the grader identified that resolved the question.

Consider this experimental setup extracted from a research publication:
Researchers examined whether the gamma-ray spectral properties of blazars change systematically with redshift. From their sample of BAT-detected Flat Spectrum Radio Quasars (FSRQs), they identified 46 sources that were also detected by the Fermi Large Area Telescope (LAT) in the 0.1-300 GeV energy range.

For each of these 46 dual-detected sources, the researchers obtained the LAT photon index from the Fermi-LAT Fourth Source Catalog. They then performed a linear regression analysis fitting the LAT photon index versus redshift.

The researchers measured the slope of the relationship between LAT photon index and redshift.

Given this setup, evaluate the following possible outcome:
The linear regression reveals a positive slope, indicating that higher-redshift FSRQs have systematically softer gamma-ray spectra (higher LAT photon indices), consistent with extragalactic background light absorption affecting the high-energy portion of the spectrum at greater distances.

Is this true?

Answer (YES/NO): NO